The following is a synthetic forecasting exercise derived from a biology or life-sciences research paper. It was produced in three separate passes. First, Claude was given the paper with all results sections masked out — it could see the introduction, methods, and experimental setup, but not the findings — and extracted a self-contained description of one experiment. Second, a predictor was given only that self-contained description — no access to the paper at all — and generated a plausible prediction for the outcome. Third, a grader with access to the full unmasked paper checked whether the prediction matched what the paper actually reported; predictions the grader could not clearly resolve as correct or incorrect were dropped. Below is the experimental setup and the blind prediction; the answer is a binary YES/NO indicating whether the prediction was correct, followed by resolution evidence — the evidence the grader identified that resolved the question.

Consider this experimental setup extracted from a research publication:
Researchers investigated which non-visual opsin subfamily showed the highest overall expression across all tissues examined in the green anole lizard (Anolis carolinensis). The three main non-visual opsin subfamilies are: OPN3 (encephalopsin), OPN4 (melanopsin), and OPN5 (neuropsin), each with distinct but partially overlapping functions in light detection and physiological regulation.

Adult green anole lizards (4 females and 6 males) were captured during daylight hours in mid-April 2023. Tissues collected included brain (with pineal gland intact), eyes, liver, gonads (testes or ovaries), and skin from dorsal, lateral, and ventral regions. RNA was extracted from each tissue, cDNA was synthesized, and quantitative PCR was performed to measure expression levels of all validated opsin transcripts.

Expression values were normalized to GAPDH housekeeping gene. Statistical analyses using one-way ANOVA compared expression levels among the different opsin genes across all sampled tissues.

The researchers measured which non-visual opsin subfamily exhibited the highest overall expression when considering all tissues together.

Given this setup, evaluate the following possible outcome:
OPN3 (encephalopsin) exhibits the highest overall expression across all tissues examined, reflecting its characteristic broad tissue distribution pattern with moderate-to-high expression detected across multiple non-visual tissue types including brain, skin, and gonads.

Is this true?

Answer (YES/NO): YES